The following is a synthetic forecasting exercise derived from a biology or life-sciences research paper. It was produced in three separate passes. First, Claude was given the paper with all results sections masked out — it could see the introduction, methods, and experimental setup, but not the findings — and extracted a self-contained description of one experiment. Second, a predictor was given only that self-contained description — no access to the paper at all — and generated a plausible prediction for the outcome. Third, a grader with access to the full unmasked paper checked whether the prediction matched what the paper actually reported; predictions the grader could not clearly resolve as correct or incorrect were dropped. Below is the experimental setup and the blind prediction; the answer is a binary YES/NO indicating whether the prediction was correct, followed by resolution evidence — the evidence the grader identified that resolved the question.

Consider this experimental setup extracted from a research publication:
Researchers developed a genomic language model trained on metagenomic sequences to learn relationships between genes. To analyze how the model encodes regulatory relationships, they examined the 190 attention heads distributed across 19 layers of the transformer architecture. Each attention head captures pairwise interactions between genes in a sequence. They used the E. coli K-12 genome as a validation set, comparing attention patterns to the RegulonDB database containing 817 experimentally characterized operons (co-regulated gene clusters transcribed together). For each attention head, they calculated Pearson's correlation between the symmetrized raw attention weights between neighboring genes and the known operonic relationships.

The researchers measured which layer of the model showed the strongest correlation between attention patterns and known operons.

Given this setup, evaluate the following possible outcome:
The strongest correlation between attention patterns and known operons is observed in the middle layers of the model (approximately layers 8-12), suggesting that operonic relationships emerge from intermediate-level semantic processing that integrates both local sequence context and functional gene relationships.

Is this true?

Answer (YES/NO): NO